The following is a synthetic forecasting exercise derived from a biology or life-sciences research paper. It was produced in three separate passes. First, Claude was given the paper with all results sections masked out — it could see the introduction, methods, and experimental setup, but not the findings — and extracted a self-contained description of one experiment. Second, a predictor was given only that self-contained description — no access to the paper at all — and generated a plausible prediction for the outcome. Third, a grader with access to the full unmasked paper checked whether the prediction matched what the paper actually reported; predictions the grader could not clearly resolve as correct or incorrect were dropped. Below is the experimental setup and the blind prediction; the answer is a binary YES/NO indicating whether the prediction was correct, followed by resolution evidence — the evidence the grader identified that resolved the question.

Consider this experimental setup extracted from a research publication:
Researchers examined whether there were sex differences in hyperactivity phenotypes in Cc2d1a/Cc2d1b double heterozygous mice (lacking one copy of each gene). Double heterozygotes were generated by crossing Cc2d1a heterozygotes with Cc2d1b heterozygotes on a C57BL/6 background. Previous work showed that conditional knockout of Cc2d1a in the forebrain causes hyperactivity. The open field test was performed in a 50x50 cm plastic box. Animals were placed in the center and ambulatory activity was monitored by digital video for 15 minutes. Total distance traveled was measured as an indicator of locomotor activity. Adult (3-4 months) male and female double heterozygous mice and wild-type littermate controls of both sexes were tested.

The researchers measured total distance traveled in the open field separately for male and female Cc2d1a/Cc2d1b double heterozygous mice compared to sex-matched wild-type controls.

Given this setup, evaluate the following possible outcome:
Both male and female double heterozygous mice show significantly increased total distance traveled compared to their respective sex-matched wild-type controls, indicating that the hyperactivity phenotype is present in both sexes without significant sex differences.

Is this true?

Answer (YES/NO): NO